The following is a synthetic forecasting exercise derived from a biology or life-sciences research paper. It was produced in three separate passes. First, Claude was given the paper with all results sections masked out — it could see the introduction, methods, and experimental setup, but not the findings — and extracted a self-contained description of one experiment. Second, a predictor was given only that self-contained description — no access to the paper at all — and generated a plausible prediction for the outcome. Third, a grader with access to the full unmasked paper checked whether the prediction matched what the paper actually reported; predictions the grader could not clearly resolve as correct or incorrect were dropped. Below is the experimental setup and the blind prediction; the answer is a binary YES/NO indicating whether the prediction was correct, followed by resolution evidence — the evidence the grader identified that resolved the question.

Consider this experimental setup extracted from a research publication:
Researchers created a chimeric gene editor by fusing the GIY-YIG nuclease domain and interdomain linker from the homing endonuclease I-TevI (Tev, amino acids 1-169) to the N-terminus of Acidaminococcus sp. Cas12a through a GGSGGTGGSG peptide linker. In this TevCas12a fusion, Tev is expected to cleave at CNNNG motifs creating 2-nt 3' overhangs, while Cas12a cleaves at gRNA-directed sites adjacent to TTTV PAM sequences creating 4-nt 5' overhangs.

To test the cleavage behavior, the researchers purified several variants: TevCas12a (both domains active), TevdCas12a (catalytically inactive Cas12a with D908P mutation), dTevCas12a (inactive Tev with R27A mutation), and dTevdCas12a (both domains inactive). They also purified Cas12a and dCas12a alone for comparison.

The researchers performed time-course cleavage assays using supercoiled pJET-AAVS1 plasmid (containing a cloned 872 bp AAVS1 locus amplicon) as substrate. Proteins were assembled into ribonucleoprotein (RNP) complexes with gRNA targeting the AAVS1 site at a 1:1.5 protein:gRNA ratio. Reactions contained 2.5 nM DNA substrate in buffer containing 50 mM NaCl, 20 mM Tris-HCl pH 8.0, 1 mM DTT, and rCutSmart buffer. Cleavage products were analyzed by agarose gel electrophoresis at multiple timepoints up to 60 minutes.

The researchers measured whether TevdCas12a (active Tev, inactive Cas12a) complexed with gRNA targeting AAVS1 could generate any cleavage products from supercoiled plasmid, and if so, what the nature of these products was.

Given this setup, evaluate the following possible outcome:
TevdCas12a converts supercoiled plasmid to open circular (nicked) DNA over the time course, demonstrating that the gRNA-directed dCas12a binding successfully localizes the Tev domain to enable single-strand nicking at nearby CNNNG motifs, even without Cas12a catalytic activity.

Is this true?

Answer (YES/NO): NO